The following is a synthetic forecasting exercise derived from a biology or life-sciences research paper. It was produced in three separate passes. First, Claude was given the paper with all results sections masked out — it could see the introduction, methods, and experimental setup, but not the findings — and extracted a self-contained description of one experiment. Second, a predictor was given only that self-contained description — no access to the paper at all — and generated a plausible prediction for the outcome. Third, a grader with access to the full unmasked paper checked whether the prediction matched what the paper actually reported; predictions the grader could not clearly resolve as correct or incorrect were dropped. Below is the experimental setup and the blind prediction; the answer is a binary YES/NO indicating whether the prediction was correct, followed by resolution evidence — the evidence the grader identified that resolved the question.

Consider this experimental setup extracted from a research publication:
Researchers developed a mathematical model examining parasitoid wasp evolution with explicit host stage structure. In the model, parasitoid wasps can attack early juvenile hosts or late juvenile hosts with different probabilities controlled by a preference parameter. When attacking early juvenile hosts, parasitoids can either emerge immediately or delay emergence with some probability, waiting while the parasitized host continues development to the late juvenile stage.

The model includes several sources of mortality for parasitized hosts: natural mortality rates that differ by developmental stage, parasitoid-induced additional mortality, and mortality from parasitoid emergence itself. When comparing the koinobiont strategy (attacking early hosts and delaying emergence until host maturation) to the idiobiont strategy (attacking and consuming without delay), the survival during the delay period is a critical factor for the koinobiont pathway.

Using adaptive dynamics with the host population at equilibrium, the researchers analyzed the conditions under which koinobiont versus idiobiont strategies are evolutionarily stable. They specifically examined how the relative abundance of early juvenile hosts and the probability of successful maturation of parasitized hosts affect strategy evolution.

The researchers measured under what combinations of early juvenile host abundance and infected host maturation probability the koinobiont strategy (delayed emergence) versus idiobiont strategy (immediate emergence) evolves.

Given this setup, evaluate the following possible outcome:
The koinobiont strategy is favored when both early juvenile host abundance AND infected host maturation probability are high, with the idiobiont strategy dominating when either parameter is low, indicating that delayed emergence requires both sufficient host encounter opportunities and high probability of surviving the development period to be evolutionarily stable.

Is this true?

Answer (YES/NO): NO